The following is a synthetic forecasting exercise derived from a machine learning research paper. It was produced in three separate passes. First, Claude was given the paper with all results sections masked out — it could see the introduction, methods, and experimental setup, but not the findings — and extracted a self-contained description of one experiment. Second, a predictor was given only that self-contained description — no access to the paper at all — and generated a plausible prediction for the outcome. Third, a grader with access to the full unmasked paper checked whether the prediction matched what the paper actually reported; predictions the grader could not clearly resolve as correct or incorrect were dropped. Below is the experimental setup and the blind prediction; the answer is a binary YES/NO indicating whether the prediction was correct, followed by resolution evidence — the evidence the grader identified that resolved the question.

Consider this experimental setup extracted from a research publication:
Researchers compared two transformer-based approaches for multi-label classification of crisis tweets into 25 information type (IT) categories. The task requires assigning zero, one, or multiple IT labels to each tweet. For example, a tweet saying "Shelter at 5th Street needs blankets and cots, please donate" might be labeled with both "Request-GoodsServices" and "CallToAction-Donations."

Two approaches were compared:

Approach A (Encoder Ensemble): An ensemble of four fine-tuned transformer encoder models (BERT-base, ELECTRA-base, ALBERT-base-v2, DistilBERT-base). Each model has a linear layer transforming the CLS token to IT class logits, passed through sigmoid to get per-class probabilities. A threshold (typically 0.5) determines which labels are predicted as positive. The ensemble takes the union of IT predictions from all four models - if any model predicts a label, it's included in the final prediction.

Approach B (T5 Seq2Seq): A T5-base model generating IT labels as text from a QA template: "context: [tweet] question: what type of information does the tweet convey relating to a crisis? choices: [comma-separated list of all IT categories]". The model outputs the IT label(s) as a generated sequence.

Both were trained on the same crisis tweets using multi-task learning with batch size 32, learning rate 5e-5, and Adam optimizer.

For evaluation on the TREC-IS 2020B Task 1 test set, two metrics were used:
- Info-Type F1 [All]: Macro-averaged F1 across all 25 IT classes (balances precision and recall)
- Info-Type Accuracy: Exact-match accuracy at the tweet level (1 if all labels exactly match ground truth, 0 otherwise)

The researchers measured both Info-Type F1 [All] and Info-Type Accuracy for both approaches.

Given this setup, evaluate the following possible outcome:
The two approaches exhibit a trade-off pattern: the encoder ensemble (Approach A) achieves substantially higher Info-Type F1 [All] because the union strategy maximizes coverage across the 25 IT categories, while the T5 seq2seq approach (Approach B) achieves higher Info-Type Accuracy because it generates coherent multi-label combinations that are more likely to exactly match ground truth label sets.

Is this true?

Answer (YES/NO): YES